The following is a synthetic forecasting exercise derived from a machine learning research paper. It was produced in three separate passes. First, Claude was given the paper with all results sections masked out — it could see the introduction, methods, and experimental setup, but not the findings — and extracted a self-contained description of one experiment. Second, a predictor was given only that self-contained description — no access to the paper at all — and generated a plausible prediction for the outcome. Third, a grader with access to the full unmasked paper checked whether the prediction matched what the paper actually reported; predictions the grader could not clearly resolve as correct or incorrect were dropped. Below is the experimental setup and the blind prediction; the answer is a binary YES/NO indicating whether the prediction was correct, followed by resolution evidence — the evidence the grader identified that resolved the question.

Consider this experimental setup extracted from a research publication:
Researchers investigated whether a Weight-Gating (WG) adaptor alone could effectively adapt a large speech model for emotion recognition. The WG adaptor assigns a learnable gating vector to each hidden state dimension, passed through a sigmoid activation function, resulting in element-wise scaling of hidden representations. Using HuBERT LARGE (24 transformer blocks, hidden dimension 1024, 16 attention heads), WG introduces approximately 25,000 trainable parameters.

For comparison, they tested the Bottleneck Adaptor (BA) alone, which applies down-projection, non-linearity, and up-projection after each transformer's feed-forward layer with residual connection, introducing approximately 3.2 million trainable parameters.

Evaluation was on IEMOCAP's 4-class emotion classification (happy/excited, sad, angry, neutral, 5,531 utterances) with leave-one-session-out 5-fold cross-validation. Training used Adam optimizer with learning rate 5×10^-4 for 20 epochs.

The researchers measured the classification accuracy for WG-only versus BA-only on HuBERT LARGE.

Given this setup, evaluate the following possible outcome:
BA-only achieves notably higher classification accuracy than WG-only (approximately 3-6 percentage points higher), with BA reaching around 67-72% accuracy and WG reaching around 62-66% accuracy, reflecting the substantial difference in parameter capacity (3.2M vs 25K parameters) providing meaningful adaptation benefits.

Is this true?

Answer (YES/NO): NO